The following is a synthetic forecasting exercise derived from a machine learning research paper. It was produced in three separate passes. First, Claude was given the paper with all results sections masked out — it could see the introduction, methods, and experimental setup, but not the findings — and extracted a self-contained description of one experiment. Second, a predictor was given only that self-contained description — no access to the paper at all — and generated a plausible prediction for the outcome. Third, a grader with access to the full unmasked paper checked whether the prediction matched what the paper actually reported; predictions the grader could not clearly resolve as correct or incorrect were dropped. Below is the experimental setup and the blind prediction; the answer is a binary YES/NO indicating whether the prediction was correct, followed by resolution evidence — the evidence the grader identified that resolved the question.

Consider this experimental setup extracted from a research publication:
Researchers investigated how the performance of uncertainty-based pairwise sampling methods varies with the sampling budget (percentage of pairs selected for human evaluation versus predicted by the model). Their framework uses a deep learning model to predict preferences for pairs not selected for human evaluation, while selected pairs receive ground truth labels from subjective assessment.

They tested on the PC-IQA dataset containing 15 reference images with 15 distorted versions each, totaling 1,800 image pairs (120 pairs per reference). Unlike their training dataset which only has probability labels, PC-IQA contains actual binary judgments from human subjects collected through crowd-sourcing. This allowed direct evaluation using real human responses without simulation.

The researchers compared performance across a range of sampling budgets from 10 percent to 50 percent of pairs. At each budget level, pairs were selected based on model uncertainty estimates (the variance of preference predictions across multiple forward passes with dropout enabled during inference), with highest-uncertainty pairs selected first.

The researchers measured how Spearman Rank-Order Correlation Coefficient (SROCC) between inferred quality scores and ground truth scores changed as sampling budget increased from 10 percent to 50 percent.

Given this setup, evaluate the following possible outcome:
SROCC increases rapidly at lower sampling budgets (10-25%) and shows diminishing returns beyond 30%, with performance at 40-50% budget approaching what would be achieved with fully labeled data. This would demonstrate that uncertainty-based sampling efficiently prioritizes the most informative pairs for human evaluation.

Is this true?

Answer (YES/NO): NO